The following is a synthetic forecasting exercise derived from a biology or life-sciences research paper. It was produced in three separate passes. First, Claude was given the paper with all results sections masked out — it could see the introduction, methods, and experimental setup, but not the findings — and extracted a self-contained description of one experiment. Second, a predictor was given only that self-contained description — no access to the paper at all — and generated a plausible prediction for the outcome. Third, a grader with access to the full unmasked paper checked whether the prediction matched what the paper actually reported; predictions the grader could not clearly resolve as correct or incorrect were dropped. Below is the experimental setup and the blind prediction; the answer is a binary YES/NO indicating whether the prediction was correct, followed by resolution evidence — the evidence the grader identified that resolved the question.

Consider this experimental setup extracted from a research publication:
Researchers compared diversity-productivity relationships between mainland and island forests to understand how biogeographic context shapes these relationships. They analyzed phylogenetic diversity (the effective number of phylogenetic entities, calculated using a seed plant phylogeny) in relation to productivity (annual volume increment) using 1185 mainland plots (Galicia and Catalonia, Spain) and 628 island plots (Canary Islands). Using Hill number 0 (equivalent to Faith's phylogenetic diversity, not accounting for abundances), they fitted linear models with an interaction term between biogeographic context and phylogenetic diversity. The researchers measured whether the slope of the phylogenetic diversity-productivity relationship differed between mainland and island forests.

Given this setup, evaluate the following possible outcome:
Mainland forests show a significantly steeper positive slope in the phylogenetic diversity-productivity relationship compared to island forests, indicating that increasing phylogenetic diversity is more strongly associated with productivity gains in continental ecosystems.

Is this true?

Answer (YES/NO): NO